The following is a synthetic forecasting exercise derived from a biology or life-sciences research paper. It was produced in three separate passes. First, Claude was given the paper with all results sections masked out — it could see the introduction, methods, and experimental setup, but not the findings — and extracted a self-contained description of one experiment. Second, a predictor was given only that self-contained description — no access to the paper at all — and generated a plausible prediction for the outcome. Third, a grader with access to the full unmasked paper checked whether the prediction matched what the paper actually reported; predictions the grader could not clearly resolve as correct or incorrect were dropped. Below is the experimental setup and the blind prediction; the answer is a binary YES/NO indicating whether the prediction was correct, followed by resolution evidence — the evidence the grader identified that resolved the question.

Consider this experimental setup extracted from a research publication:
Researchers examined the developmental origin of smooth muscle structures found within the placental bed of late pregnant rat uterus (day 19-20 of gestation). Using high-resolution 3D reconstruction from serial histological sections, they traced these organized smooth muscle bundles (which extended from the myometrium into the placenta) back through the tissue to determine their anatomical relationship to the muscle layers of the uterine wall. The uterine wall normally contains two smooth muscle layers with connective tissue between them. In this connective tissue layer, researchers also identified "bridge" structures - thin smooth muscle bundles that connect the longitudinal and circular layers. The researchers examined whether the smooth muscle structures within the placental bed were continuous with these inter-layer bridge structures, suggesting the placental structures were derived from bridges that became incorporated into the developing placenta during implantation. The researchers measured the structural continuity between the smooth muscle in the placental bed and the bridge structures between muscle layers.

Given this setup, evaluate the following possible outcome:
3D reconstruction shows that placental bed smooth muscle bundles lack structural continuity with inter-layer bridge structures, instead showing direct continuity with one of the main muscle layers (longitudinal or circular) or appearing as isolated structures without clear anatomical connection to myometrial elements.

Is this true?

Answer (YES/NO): NO